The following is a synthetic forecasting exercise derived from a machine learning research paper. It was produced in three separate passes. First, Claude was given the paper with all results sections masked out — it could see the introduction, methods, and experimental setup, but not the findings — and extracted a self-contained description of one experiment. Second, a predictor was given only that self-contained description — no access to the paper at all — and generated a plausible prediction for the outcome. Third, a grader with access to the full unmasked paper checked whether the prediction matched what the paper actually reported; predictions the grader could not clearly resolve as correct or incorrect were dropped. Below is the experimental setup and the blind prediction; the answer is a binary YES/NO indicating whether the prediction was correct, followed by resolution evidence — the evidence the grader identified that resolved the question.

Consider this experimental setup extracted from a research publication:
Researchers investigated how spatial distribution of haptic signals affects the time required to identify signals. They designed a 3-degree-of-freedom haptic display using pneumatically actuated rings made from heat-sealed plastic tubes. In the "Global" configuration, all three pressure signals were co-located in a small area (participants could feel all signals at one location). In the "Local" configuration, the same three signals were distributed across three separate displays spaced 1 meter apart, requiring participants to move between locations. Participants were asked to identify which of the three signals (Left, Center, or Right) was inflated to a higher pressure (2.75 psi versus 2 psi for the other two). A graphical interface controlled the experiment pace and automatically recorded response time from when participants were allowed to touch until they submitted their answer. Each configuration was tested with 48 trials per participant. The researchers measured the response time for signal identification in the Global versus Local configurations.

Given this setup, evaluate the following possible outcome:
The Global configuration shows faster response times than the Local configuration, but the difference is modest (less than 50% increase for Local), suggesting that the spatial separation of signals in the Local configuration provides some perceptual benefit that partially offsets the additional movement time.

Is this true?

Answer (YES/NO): YES